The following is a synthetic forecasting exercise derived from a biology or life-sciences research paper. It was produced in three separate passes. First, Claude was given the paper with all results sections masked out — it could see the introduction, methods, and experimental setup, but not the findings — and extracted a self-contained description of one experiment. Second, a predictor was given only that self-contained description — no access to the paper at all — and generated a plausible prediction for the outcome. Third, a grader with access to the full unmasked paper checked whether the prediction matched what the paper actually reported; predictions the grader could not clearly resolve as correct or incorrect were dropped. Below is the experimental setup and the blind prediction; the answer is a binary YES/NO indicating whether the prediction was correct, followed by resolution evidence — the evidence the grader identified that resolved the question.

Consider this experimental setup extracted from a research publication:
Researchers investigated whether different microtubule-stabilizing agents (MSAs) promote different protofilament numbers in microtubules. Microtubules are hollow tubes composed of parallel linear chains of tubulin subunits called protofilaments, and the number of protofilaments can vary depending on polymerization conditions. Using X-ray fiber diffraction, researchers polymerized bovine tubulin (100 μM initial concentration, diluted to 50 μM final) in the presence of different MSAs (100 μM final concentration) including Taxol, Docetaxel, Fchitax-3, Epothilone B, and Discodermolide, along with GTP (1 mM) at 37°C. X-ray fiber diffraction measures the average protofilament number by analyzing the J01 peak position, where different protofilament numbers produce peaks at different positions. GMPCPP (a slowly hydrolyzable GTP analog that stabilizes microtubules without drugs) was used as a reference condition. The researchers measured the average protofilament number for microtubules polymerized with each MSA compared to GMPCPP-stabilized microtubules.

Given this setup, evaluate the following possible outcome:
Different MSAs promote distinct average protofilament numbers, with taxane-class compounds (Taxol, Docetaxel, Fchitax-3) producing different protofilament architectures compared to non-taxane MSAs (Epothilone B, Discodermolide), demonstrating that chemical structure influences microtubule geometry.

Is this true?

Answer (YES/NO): NO